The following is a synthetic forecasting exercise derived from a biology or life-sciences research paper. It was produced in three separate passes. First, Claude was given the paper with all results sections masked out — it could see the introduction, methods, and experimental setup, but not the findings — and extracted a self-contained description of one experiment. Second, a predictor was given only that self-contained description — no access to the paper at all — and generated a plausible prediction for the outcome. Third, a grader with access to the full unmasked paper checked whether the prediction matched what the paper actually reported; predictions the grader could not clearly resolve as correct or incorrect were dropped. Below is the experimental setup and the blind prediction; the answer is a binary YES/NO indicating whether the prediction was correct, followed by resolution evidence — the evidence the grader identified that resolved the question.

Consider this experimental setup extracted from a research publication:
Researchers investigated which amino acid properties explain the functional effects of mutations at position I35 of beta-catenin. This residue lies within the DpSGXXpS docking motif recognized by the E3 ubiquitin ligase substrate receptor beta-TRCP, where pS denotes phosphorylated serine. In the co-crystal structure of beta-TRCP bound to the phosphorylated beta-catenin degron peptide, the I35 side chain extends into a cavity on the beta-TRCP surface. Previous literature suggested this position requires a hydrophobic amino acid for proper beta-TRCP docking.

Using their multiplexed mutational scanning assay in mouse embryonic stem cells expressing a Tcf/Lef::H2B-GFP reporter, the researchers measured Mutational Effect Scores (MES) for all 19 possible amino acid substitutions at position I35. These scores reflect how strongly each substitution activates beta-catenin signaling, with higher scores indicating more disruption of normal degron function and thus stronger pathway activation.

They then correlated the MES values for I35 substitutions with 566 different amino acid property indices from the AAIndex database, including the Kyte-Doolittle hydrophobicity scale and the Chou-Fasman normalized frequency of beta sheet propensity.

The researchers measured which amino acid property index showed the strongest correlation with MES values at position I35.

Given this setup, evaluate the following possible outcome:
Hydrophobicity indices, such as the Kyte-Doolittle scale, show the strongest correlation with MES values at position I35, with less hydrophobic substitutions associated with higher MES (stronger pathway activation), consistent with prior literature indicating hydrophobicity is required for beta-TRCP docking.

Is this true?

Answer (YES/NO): NO